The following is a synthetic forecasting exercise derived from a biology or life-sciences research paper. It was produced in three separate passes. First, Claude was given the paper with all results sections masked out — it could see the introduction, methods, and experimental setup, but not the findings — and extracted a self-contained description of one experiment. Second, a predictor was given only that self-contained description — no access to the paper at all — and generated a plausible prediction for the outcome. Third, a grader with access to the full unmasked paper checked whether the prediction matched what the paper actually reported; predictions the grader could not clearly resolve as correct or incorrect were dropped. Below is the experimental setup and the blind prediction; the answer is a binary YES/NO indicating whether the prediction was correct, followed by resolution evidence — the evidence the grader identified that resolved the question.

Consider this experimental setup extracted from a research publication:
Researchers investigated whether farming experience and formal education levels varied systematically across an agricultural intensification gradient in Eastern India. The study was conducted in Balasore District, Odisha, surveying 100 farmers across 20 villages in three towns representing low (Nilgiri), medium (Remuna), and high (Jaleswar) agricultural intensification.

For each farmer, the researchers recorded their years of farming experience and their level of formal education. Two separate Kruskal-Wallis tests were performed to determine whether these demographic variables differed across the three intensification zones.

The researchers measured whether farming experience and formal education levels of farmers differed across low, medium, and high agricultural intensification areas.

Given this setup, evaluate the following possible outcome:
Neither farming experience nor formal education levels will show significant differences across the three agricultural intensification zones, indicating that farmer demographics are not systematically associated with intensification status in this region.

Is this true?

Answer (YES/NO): YES